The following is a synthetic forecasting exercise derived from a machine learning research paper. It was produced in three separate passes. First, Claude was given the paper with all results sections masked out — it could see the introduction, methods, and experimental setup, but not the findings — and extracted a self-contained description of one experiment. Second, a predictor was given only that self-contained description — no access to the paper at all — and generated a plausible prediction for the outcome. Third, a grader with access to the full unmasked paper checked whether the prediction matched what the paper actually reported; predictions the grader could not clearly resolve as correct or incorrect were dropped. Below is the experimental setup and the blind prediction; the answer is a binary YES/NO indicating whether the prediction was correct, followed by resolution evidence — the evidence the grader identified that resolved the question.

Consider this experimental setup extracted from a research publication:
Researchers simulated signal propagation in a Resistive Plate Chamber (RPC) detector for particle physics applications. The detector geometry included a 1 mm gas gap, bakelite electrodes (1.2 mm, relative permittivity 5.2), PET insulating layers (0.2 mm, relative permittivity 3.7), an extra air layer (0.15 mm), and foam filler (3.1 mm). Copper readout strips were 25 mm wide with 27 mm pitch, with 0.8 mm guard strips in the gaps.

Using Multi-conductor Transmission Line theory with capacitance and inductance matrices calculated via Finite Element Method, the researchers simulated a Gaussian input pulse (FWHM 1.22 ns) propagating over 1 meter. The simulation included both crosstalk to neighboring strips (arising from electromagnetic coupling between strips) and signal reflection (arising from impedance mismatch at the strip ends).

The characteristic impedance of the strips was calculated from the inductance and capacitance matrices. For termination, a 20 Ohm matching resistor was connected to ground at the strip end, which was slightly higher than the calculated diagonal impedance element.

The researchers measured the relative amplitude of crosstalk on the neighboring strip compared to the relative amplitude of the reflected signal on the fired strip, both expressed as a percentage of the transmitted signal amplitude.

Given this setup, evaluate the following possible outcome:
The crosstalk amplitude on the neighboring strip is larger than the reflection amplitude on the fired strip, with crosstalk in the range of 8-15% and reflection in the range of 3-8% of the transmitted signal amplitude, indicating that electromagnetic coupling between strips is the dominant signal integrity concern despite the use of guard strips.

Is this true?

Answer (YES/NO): NO